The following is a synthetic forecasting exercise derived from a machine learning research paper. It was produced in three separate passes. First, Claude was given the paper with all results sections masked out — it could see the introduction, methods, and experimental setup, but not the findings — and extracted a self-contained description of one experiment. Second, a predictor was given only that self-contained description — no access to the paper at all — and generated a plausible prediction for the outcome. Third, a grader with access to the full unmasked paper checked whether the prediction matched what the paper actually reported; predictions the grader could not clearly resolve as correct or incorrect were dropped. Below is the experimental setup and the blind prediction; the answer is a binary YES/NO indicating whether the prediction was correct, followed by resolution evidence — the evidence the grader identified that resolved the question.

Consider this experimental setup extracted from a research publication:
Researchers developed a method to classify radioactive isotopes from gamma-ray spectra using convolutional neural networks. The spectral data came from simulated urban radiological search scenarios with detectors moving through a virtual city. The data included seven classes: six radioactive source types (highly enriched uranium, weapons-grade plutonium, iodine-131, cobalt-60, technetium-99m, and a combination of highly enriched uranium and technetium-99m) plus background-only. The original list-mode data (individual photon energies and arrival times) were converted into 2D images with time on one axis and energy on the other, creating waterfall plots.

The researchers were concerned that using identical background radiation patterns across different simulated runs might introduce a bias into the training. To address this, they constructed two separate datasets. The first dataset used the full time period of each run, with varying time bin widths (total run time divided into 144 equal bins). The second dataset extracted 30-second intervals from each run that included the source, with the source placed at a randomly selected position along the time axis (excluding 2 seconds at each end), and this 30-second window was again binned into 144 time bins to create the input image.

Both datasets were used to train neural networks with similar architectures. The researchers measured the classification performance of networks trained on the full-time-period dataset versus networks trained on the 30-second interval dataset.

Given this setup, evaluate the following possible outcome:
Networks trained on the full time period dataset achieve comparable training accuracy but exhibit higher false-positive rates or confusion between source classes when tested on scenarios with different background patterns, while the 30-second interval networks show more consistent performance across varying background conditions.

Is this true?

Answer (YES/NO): NO